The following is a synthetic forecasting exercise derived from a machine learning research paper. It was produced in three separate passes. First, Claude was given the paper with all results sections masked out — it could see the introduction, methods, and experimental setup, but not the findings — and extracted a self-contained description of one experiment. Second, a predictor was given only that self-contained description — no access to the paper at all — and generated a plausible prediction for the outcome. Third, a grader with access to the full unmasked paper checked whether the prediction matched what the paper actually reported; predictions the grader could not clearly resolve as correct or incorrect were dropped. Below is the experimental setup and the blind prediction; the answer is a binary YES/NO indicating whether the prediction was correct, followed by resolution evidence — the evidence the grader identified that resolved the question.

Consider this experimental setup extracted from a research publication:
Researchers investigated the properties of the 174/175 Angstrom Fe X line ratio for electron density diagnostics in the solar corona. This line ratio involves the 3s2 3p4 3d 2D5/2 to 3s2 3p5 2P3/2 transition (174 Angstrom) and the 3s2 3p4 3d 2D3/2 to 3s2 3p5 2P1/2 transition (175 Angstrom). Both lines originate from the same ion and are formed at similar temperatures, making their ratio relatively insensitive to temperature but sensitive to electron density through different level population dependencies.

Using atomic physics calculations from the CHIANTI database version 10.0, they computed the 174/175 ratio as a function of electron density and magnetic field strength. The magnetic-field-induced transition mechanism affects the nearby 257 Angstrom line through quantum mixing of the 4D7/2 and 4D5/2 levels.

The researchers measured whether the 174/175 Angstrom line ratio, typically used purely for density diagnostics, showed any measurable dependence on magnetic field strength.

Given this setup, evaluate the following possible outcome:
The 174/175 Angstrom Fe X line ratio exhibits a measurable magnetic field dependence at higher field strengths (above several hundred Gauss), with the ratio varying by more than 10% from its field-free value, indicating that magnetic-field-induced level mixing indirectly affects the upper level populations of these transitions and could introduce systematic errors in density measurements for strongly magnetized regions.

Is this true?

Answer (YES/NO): NO